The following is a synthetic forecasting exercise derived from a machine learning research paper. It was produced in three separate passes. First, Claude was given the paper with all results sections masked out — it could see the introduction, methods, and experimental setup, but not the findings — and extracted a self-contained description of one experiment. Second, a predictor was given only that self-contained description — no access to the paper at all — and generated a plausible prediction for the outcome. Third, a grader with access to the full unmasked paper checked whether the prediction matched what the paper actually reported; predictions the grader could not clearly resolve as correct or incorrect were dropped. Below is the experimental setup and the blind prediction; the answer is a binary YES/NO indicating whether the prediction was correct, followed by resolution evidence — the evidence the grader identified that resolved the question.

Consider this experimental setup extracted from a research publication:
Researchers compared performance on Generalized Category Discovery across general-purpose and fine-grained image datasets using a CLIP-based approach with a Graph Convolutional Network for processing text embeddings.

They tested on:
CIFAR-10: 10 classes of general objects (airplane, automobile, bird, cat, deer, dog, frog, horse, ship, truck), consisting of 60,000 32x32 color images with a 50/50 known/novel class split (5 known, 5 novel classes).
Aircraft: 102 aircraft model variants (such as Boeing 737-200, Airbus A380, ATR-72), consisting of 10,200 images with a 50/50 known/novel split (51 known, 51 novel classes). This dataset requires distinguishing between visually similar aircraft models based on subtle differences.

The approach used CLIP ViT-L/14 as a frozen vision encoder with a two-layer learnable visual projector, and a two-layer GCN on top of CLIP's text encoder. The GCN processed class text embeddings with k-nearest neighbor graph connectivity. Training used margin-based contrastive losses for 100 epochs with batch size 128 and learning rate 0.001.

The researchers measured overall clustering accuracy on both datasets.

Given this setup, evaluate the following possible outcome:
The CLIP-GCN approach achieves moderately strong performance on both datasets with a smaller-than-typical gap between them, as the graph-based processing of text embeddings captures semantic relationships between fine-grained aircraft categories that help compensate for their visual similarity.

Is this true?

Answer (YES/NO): NO